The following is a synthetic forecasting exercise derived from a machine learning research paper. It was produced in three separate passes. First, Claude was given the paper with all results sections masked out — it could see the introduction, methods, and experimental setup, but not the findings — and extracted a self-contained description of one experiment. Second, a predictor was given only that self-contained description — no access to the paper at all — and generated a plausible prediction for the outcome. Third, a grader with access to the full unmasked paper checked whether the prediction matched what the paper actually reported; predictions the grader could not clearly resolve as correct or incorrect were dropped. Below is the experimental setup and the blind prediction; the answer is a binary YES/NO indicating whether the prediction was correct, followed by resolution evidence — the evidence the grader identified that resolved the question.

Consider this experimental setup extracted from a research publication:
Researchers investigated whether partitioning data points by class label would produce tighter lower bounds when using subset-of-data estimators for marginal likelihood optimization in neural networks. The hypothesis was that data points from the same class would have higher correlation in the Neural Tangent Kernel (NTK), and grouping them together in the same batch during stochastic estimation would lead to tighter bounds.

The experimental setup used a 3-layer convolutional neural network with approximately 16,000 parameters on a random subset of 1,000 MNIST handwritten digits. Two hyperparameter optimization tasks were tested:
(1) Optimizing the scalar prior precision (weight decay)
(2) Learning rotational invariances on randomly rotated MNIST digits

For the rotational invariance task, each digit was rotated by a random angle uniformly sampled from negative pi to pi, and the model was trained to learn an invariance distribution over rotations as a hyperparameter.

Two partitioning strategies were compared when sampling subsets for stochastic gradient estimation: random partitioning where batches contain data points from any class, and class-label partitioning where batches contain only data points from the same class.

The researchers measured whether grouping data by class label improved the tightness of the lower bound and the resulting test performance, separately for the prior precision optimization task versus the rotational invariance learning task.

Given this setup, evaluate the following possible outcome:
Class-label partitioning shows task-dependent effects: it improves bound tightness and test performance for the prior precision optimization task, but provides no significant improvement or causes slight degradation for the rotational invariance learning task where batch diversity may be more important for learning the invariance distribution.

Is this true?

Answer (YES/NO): YES